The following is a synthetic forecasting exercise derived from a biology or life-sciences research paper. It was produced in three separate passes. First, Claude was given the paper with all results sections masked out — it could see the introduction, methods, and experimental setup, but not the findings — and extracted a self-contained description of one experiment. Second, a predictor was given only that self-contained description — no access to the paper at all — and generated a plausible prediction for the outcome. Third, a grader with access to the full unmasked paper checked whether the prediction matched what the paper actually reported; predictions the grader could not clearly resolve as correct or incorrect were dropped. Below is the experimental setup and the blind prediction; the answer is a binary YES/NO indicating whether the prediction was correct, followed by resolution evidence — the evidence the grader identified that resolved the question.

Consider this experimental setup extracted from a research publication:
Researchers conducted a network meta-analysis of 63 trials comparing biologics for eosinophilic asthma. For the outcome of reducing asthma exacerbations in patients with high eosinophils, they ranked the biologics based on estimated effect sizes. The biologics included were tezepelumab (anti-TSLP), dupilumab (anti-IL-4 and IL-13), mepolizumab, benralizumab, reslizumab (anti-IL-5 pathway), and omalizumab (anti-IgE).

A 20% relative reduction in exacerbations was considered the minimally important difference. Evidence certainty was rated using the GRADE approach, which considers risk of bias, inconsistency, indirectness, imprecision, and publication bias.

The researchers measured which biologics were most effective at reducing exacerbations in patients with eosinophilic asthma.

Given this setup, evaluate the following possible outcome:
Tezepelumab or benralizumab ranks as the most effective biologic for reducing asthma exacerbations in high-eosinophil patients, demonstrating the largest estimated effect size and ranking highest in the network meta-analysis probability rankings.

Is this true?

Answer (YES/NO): NO